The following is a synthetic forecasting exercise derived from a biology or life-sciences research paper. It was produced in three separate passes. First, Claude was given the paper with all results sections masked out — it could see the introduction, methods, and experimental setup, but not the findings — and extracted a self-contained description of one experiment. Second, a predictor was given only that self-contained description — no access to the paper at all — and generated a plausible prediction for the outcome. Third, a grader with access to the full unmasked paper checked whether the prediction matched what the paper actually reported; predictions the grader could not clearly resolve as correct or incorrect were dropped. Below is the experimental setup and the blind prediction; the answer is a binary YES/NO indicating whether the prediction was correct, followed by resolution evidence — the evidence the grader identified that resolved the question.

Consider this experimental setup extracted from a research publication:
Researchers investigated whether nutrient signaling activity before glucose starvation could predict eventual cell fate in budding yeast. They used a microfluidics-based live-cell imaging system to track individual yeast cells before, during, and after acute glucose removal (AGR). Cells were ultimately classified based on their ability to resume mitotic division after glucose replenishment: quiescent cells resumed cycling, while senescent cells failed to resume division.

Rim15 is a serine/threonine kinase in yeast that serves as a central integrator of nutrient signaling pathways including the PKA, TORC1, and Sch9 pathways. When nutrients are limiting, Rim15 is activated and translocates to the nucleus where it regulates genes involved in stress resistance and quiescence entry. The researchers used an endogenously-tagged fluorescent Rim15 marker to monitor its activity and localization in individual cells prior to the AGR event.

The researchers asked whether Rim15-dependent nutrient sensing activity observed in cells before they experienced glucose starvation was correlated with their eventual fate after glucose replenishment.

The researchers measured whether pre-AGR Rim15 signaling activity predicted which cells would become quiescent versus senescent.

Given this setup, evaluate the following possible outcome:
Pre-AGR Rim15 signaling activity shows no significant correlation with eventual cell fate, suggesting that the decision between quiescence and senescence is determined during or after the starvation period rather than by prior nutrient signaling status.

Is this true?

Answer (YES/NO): NO